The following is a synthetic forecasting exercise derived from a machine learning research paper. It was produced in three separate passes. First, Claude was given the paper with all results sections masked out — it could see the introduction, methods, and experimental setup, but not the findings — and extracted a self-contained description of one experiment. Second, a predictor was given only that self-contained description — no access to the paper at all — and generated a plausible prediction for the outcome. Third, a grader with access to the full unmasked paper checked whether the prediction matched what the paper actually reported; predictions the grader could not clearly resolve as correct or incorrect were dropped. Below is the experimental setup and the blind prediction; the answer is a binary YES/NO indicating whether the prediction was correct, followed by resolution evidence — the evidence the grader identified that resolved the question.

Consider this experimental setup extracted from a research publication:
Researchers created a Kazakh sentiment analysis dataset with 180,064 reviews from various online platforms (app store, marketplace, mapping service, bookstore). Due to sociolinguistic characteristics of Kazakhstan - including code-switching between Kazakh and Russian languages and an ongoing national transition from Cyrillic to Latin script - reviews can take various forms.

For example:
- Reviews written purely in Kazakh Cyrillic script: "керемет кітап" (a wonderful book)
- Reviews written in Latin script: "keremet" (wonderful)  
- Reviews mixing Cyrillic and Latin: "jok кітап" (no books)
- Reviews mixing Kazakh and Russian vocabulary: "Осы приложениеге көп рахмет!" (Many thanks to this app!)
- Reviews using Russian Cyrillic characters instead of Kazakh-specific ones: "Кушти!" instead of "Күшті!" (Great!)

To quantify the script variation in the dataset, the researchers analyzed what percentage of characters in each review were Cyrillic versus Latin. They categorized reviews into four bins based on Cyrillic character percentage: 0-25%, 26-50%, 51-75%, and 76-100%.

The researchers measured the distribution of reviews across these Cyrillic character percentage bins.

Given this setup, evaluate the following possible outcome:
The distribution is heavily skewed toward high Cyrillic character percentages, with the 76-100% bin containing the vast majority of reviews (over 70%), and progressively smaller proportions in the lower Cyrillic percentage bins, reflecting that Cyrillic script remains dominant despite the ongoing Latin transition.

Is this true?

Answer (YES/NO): YES